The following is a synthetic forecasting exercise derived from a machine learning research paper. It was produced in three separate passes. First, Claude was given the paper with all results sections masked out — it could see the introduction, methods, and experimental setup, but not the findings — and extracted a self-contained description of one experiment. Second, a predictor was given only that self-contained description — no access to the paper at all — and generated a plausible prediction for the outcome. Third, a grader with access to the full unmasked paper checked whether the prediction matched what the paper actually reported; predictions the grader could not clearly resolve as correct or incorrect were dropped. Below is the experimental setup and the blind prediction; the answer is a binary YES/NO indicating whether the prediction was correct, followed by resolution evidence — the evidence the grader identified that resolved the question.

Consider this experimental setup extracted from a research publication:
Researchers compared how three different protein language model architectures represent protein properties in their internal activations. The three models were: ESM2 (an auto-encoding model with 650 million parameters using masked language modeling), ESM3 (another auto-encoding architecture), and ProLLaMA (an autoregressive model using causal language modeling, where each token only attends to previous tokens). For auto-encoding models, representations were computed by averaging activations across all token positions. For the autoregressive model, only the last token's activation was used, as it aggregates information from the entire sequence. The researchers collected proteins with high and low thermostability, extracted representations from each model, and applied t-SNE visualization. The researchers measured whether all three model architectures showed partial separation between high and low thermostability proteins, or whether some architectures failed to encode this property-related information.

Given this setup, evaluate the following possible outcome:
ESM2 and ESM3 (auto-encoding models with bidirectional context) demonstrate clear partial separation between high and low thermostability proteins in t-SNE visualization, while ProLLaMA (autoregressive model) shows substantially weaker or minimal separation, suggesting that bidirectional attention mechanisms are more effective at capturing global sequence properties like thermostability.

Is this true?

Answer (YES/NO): NO